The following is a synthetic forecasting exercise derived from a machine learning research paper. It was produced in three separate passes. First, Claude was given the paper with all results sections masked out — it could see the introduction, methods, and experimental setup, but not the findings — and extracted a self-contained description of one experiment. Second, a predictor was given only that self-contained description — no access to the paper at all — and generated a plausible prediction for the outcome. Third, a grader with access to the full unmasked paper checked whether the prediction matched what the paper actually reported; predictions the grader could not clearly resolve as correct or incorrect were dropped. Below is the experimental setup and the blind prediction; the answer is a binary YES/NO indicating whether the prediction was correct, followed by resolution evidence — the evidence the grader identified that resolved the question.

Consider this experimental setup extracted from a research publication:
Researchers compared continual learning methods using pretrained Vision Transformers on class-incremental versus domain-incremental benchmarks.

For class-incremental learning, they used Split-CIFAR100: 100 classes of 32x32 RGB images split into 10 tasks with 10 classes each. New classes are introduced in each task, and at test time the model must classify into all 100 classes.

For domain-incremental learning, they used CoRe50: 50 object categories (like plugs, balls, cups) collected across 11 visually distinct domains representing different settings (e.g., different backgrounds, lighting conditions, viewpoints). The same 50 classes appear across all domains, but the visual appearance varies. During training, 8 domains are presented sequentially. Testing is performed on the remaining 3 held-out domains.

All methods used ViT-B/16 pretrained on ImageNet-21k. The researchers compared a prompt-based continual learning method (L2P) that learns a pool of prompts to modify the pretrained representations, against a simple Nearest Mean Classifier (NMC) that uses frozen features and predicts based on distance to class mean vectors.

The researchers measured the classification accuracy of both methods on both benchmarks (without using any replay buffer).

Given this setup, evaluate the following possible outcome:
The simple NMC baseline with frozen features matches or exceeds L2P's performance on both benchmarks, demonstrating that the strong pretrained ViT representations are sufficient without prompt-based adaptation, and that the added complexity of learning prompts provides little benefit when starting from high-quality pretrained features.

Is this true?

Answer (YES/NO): NO